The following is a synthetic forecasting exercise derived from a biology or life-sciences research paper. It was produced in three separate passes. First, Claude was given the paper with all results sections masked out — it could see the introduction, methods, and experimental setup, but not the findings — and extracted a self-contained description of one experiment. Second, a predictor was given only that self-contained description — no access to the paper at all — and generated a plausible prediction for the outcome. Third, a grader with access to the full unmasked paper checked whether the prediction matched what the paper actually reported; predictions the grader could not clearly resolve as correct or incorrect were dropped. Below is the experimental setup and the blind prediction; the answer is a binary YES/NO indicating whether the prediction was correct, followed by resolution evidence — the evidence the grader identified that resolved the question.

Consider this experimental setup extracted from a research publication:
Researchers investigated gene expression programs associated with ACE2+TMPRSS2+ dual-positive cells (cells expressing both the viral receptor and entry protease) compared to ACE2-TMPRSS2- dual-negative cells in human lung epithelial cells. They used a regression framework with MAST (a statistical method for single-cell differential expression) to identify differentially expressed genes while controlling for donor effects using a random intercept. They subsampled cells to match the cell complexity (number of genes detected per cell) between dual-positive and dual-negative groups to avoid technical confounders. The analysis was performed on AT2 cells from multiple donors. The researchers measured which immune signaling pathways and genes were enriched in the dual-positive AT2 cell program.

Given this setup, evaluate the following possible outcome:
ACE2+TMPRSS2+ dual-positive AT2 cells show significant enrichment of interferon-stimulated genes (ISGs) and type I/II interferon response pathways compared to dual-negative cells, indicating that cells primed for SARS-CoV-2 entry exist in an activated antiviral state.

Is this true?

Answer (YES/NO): NO